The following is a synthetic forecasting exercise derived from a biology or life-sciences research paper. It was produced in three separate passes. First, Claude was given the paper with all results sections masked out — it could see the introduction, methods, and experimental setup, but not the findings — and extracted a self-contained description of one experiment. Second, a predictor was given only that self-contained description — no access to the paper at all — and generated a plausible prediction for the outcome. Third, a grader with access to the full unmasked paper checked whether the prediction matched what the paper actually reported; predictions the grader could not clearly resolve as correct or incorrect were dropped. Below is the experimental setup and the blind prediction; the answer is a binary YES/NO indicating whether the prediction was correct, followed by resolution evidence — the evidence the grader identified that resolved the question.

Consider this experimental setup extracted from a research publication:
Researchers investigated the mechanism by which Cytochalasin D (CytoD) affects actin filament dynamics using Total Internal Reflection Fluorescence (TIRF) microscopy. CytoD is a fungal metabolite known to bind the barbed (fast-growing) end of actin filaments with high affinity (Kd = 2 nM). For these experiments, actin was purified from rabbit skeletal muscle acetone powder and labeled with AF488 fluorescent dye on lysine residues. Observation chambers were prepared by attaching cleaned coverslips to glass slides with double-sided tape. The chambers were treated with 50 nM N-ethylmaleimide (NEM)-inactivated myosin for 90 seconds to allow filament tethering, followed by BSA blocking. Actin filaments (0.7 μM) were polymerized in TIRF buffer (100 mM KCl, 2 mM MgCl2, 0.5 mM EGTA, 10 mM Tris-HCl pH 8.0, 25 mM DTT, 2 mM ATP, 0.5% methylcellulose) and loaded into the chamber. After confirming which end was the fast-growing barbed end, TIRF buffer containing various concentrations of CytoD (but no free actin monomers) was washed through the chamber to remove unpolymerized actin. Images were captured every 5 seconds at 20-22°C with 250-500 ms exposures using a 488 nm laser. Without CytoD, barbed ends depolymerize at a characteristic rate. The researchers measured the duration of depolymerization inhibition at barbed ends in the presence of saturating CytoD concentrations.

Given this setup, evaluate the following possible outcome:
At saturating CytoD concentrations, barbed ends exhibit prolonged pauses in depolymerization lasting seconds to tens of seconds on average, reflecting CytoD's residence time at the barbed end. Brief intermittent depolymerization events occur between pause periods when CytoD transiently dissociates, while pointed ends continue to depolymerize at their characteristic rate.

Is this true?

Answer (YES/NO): NO